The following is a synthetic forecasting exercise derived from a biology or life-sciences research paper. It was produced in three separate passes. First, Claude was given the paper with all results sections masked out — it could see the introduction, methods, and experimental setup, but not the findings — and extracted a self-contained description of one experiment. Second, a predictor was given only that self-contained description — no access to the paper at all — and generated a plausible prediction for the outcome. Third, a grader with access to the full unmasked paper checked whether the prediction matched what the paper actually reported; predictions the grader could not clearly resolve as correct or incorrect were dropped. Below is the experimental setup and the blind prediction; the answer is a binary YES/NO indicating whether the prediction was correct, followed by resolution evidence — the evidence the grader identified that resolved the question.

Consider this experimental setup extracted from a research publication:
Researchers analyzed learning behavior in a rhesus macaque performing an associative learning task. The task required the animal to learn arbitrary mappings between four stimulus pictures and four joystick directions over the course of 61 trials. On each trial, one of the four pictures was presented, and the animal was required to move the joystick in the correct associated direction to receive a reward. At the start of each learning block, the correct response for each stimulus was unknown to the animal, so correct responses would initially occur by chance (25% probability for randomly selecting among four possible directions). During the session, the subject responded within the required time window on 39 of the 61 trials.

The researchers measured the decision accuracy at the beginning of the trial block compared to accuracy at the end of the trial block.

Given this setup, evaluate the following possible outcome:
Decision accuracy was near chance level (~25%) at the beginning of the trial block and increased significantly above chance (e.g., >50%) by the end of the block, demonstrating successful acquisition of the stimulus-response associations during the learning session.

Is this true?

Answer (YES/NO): YES